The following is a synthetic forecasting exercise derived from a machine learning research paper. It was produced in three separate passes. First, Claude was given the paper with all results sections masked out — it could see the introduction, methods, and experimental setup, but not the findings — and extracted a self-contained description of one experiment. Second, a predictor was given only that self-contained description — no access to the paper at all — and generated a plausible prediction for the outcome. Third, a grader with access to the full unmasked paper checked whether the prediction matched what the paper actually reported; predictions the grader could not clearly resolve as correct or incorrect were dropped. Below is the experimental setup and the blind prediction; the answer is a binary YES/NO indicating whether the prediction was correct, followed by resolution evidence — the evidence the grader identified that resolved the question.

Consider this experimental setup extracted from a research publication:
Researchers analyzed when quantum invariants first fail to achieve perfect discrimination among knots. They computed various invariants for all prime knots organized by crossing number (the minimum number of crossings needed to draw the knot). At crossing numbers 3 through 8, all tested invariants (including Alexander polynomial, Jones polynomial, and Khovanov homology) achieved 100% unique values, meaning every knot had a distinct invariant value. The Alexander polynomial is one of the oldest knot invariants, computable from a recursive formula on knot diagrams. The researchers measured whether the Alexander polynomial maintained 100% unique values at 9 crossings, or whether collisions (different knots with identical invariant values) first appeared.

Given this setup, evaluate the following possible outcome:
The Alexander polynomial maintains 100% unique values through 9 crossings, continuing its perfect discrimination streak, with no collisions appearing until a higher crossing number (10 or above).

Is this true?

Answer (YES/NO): NO